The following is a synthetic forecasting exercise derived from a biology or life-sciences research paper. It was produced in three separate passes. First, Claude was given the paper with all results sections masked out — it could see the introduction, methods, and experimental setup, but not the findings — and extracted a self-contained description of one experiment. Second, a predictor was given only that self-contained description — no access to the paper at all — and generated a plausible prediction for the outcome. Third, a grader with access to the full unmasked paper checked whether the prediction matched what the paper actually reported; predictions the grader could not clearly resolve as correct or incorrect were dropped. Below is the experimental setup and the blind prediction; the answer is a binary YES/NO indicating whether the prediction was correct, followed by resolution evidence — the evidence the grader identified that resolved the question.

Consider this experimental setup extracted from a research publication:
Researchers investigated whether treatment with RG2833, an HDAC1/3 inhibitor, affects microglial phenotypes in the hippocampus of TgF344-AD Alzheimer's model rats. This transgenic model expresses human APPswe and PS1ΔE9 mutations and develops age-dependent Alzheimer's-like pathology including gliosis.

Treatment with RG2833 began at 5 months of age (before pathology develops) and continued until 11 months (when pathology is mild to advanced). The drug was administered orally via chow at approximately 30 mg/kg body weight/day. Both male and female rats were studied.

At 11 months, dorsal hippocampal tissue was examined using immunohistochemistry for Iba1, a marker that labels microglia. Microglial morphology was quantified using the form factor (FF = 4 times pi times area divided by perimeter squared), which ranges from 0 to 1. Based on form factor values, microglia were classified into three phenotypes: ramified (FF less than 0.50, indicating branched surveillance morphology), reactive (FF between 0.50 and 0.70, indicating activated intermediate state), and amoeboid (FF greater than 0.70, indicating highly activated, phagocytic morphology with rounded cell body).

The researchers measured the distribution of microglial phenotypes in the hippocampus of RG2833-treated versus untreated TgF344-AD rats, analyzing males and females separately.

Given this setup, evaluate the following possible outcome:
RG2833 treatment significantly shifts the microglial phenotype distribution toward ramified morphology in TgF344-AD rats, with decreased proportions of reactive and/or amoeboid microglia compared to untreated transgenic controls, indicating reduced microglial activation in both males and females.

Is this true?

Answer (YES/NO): NO